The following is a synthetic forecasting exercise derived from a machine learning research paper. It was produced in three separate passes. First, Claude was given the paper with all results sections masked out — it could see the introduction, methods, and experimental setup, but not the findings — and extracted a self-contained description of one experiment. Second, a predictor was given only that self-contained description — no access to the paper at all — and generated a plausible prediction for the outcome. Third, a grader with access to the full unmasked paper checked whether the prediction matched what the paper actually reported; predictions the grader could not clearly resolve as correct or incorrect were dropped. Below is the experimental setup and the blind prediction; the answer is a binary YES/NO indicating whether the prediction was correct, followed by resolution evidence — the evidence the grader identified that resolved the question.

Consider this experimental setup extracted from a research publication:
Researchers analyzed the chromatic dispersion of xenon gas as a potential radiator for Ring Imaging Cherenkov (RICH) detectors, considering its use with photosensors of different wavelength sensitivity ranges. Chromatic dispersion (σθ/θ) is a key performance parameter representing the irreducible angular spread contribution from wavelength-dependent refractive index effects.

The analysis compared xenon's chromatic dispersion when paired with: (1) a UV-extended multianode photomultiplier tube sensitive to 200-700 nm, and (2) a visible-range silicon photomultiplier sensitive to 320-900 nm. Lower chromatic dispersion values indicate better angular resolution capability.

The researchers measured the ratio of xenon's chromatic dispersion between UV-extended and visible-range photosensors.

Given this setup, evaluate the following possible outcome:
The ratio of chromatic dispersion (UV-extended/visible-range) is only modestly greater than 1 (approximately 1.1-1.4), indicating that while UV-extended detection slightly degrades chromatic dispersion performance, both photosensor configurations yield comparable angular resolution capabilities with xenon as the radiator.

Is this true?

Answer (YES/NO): NO